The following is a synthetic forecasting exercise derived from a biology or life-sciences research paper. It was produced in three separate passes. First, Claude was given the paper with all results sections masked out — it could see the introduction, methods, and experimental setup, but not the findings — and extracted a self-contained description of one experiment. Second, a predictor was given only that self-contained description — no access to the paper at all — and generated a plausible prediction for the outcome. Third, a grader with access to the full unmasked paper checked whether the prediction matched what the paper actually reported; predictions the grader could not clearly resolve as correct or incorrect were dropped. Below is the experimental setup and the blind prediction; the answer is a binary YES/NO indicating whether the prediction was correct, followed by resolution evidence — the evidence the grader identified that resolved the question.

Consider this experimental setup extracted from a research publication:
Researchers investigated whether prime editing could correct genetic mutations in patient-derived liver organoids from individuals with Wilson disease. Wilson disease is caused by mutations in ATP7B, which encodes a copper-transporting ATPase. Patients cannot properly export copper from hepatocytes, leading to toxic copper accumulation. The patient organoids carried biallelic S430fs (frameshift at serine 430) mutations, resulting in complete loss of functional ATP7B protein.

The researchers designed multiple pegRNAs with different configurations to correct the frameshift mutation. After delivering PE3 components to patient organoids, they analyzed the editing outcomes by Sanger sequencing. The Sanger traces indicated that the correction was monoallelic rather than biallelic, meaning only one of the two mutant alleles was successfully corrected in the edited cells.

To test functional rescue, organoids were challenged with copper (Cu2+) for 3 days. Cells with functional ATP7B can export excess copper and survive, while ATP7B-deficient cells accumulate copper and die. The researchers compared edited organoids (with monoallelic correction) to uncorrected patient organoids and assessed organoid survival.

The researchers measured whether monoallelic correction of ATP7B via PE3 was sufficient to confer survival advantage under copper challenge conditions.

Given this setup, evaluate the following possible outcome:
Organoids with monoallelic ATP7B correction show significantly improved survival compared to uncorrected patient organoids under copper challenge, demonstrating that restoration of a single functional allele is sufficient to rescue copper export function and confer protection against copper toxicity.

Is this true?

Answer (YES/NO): YES